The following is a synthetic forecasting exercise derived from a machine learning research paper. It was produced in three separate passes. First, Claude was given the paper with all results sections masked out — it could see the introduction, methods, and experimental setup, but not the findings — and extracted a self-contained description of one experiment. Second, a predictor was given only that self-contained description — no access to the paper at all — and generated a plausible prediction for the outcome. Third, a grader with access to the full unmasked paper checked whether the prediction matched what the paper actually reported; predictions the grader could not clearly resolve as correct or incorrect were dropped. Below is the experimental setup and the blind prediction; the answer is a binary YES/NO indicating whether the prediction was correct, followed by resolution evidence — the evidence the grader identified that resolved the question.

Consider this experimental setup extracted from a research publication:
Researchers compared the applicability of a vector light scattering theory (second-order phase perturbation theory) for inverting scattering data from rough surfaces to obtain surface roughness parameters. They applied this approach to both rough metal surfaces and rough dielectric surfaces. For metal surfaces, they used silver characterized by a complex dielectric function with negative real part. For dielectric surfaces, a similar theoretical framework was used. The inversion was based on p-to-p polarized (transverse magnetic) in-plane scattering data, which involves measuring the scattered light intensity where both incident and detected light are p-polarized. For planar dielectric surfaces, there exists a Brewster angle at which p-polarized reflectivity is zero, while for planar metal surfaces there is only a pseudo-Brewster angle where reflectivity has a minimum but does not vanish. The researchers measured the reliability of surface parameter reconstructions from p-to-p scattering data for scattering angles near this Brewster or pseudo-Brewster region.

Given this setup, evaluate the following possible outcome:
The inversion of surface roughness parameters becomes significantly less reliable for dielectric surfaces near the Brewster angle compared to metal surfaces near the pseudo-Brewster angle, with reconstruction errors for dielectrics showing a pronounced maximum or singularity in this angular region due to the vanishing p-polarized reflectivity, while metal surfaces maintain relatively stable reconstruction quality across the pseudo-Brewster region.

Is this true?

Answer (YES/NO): YES